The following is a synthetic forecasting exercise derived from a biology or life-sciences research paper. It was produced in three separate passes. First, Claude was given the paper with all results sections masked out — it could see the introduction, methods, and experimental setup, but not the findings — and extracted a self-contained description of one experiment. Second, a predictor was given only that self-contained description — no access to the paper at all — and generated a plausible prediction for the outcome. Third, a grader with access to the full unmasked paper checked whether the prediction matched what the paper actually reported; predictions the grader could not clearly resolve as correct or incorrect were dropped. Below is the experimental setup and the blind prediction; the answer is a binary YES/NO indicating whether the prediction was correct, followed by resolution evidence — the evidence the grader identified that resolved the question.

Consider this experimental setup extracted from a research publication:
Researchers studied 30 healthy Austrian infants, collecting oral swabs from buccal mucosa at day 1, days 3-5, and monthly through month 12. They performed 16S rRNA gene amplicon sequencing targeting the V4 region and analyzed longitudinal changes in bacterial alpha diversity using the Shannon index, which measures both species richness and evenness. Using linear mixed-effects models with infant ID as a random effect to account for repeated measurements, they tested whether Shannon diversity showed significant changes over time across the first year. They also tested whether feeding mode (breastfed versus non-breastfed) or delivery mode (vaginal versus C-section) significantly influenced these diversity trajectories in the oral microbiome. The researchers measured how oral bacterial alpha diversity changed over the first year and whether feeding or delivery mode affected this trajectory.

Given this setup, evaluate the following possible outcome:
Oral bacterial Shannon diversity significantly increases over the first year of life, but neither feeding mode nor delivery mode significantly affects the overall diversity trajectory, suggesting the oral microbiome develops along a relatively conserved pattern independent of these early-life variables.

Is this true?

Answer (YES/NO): NO